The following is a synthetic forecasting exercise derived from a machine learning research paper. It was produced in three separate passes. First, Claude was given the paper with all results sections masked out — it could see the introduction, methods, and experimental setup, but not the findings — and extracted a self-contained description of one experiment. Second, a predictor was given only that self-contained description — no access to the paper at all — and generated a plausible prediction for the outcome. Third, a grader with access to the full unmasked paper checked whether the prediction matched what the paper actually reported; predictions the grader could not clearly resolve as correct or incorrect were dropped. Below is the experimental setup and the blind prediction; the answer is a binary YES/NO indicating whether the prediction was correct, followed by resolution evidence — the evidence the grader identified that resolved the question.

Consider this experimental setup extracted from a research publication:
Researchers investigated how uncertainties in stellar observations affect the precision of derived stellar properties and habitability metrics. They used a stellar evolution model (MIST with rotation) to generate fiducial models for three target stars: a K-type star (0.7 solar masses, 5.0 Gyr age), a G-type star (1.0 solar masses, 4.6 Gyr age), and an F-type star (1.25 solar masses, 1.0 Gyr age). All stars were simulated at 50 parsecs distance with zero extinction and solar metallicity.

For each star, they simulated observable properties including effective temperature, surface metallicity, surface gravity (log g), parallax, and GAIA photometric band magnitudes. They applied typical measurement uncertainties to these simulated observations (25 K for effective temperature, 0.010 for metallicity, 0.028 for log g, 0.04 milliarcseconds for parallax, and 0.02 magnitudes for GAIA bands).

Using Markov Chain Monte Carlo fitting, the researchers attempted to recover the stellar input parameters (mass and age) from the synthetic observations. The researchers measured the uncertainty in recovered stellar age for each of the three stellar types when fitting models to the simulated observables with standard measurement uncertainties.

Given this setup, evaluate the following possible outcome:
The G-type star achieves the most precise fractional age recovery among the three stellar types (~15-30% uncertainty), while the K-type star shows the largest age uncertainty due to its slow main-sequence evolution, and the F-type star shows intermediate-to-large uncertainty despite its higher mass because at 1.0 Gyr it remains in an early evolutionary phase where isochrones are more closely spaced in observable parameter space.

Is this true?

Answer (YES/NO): NO